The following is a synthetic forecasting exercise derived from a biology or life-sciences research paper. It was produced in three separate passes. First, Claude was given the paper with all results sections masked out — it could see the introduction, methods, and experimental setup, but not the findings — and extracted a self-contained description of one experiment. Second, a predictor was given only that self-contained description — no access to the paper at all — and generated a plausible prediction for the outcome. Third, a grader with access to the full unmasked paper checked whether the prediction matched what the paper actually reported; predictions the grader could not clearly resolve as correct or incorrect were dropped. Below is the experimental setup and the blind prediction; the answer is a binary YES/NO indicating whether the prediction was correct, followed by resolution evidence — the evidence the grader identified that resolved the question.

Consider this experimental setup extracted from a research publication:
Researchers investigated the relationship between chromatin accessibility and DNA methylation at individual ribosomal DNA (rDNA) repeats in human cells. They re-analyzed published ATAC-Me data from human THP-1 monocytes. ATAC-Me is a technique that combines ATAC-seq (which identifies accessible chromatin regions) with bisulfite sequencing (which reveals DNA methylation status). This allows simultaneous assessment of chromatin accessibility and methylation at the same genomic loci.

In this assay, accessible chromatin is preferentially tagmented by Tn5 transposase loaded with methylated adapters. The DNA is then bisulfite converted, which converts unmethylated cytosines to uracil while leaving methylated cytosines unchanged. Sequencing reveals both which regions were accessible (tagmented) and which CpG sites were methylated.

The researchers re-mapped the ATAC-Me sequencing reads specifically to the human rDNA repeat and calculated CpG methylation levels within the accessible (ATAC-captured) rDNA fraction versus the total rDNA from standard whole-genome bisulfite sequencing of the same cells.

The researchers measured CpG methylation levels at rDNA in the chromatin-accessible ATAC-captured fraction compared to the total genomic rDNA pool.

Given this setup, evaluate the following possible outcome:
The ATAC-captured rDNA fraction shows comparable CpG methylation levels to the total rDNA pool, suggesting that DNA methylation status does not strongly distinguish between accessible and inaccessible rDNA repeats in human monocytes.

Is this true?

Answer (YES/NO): NO